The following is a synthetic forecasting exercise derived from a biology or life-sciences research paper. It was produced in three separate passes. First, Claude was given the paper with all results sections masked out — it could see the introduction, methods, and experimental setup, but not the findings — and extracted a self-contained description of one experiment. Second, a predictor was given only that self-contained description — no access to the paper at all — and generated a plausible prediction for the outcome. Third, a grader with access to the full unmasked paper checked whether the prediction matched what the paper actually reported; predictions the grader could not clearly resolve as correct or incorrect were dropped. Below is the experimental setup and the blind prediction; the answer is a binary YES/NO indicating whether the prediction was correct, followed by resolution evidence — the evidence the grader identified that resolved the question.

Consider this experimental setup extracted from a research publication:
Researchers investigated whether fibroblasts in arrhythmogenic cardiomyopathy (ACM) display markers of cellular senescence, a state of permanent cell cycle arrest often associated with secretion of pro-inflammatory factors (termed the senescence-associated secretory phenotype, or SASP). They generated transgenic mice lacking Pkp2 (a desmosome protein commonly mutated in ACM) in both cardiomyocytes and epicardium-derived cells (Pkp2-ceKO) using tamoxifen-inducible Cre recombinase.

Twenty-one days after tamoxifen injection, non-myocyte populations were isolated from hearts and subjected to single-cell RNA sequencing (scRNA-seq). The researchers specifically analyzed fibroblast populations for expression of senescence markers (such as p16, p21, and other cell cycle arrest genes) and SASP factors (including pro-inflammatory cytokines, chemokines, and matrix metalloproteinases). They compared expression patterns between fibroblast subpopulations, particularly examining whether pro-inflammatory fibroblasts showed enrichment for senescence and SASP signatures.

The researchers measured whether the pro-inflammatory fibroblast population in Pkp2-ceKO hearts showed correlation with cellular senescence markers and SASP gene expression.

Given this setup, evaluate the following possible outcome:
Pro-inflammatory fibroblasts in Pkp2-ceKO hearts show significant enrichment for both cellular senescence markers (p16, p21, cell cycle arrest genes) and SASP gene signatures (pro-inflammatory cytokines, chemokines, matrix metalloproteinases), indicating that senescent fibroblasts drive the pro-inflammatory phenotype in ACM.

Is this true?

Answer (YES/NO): YES